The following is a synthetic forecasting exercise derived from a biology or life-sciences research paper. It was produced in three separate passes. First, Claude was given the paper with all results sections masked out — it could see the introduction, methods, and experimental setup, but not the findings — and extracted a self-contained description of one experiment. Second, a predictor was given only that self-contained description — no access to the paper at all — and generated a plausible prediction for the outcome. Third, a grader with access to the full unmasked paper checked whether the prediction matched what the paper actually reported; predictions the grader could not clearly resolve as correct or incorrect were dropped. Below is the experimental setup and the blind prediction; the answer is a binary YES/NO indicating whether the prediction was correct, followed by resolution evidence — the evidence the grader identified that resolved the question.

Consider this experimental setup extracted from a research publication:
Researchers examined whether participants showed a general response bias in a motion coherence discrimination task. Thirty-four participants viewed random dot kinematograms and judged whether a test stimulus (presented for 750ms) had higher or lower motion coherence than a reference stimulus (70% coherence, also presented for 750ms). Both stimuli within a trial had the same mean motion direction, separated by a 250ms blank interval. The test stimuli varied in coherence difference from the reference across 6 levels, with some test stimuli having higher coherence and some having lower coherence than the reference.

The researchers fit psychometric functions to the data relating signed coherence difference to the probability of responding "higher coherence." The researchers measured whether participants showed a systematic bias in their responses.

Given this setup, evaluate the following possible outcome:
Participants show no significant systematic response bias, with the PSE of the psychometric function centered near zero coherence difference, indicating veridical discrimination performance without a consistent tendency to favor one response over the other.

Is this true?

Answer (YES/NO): NO